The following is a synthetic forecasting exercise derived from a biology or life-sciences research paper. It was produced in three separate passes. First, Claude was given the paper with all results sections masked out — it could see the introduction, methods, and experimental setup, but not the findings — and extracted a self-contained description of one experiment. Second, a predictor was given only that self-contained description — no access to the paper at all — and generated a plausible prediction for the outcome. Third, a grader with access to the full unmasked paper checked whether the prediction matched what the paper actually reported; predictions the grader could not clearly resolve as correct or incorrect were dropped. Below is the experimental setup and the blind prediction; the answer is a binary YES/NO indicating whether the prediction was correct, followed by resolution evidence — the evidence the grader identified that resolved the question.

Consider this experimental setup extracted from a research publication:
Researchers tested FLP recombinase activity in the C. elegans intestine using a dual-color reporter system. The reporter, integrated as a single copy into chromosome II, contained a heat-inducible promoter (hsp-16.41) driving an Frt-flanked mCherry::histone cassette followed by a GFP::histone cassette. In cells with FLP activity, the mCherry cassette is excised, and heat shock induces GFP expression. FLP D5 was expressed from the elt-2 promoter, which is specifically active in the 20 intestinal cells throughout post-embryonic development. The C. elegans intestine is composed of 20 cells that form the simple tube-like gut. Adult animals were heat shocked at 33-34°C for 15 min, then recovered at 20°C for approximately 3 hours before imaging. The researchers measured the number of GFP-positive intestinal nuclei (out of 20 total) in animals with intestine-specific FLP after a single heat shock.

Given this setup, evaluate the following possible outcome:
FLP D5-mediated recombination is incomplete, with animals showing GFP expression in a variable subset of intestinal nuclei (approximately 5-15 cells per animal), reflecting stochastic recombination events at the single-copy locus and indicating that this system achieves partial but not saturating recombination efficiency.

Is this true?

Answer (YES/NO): NO